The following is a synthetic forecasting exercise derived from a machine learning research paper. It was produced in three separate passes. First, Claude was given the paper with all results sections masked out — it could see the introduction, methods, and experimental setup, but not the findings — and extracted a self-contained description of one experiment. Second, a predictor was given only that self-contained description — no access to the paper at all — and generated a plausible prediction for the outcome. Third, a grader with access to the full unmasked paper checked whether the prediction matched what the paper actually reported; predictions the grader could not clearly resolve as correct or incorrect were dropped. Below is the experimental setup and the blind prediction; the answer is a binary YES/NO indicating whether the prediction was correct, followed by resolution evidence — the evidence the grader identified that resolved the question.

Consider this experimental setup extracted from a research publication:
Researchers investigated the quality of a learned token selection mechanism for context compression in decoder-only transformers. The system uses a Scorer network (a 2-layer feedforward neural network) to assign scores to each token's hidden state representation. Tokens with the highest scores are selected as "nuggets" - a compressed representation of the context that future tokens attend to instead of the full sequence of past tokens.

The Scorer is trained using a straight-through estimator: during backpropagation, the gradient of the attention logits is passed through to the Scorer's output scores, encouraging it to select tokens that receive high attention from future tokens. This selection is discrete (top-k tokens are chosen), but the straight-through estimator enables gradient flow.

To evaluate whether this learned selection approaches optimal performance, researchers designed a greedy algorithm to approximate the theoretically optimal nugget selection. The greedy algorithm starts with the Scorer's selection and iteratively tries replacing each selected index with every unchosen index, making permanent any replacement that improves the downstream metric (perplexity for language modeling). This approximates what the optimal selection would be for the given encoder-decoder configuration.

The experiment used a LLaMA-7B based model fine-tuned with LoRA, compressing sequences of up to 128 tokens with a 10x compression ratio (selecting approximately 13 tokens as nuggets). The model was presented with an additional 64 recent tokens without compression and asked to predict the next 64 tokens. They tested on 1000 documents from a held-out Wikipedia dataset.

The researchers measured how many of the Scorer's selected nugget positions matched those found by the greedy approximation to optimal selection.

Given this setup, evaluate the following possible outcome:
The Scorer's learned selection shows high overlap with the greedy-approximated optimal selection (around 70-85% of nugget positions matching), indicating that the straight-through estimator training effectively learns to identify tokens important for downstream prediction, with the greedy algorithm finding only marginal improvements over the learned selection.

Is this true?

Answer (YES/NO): YES